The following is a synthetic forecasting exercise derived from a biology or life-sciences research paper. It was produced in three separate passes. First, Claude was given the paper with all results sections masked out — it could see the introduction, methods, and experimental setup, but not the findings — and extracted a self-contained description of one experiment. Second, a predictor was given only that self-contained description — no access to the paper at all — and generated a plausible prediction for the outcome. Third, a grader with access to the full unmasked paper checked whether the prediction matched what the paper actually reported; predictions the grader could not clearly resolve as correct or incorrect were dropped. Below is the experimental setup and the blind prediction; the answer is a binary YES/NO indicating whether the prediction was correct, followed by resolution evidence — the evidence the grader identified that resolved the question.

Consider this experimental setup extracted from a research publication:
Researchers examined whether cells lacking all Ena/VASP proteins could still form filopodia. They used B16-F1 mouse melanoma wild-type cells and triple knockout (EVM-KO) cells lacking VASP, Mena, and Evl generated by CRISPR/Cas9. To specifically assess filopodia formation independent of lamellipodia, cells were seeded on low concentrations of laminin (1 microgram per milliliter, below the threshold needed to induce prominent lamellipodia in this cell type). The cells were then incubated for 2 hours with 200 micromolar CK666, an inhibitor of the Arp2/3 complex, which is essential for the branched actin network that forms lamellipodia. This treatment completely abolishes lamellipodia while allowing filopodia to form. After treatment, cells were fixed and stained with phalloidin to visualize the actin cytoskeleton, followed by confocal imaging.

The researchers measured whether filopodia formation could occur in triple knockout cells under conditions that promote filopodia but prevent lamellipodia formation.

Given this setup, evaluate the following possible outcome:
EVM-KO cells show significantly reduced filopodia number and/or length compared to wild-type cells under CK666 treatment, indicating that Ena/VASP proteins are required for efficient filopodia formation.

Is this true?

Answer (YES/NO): YES